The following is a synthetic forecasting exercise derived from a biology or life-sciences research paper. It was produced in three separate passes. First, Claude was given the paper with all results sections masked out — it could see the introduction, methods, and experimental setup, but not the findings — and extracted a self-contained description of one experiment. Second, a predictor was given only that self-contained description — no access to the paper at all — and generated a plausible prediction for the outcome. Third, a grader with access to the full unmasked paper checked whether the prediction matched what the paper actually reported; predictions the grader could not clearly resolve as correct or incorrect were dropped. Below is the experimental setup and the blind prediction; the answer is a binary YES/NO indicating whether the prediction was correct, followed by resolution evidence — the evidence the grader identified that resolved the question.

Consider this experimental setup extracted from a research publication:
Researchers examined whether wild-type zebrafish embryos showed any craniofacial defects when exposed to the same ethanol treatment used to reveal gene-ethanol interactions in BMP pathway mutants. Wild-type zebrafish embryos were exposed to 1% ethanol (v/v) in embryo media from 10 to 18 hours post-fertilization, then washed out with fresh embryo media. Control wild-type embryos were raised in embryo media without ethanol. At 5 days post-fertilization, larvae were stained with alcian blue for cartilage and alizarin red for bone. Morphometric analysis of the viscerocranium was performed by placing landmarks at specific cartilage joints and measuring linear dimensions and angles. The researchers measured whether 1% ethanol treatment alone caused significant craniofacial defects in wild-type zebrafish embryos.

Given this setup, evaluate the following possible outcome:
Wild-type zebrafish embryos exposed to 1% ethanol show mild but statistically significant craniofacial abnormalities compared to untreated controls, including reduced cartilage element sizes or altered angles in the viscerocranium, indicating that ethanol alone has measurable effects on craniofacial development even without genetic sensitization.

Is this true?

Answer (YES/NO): NO